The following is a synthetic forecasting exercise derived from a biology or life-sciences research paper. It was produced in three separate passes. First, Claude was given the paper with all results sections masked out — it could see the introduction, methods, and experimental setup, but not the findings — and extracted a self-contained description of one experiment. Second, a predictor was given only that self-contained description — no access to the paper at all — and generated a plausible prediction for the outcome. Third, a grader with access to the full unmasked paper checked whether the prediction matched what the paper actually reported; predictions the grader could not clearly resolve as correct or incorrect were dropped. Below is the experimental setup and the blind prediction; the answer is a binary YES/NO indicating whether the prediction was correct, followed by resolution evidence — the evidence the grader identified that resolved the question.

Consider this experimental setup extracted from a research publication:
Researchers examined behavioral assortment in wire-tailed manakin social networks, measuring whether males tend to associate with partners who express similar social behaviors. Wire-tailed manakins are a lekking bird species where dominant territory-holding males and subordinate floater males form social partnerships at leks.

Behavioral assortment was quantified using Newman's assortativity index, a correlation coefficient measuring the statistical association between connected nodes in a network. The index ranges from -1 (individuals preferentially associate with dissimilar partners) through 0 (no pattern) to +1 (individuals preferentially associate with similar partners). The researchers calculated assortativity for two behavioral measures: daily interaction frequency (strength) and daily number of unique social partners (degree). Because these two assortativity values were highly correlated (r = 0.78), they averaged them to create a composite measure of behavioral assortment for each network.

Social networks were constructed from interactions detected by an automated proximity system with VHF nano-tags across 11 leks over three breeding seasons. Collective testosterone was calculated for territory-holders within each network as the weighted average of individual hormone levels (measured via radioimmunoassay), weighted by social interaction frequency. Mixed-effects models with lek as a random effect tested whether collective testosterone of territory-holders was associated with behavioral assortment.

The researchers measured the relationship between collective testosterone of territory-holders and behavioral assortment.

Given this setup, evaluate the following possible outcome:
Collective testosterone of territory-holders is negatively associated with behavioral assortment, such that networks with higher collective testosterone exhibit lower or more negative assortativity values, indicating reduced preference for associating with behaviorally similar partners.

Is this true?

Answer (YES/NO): YES